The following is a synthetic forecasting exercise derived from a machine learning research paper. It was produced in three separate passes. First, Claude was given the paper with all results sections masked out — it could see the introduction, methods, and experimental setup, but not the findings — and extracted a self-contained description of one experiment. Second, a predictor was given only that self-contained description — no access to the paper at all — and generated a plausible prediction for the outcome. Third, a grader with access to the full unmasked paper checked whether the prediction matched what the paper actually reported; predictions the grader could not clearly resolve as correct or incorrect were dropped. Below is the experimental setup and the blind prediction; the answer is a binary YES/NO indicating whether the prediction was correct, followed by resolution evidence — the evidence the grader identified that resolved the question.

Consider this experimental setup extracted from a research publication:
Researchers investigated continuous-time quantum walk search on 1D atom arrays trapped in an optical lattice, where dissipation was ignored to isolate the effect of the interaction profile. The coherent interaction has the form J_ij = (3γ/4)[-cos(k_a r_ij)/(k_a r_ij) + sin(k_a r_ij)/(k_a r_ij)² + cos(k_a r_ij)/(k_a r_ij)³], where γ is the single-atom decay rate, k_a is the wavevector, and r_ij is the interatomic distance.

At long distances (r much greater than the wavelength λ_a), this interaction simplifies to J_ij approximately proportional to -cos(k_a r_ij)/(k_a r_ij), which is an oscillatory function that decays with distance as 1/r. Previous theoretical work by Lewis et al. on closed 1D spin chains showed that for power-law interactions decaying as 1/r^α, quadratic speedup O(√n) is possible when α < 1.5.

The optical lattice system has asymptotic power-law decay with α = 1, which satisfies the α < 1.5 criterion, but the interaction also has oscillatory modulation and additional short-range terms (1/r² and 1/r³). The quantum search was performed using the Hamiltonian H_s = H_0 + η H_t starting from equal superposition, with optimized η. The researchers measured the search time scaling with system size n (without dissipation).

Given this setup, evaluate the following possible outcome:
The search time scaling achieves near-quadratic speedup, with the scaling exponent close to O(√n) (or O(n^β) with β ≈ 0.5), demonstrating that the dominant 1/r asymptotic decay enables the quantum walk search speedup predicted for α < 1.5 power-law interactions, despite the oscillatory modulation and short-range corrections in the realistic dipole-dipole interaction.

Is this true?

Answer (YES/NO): NO